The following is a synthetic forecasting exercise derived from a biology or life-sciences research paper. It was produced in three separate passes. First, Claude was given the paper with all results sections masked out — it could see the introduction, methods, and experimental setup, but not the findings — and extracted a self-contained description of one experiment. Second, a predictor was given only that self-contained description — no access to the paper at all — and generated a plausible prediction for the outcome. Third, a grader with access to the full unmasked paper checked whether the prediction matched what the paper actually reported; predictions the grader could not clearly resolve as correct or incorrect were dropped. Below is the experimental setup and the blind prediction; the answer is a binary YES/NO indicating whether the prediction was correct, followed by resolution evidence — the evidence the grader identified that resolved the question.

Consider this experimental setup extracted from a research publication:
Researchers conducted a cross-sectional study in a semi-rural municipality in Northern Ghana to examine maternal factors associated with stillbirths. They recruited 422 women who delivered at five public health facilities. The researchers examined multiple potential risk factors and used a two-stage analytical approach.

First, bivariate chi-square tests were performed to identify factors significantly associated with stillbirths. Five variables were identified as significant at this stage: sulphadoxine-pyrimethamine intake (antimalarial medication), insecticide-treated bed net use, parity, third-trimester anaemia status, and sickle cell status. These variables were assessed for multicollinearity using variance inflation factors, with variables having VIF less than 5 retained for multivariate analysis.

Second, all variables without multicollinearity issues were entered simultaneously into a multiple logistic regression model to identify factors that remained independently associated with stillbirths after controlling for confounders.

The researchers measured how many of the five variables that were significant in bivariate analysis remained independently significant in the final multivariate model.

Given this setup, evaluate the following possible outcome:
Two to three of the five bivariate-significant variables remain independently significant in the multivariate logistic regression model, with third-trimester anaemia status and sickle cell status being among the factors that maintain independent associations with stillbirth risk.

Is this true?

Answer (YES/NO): YES